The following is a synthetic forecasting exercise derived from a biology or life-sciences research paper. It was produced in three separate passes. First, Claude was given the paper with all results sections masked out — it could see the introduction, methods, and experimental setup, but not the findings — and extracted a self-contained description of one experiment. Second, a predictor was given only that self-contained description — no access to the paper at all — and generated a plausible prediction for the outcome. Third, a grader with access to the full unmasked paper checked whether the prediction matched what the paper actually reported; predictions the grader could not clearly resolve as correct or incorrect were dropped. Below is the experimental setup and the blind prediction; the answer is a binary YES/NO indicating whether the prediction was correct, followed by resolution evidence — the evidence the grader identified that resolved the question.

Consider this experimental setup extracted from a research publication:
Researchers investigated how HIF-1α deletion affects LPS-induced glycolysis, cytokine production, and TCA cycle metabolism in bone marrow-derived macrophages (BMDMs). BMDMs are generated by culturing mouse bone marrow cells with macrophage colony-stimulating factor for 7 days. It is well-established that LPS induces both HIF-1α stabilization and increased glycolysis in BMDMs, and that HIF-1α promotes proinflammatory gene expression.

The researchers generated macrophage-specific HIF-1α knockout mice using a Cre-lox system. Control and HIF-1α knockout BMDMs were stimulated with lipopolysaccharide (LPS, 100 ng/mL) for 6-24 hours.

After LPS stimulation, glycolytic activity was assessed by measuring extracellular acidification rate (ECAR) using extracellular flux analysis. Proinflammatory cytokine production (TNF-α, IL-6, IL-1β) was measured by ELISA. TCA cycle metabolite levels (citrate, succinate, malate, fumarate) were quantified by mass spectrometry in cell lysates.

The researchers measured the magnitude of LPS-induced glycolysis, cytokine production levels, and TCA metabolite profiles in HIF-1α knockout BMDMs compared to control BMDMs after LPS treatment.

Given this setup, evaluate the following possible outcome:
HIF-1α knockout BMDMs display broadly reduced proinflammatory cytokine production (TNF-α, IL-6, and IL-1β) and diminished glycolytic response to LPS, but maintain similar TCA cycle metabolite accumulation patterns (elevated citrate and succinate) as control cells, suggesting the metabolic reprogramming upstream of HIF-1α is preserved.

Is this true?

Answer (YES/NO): NO